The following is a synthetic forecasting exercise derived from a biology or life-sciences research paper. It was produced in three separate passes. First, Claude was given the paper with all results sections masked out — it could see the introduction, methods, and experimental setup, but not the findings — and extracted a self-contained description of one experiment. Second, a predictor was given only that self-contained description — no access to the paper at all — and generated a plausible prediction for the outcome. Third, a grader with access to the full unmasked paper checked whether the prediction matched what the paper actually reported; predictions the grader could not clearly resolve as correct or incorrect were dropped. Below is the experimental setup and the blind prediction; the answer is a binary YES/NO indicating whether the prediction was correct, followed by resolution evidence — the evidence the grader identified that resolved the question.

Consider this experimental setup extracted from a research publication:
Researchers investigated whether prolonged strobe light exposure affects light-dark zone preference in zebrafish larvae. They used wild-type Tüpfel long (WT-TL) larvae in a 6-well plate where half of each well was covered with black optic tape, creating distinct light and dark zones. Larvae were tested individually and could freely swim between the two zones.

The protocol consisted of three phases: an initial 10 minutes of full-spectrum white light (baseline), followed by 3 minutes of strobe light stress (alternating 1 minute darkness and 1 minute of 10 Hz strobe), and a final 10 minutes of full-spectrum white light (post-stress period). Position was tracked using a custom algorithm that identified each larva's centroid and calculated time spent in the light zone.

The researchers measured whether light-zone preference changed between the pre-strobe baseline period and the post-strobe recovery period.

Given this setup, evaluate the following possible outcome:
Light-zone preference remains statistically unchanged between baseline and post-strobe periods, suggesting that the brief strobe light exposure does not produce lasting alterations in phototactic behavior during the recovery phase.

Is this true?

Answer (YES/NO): YES